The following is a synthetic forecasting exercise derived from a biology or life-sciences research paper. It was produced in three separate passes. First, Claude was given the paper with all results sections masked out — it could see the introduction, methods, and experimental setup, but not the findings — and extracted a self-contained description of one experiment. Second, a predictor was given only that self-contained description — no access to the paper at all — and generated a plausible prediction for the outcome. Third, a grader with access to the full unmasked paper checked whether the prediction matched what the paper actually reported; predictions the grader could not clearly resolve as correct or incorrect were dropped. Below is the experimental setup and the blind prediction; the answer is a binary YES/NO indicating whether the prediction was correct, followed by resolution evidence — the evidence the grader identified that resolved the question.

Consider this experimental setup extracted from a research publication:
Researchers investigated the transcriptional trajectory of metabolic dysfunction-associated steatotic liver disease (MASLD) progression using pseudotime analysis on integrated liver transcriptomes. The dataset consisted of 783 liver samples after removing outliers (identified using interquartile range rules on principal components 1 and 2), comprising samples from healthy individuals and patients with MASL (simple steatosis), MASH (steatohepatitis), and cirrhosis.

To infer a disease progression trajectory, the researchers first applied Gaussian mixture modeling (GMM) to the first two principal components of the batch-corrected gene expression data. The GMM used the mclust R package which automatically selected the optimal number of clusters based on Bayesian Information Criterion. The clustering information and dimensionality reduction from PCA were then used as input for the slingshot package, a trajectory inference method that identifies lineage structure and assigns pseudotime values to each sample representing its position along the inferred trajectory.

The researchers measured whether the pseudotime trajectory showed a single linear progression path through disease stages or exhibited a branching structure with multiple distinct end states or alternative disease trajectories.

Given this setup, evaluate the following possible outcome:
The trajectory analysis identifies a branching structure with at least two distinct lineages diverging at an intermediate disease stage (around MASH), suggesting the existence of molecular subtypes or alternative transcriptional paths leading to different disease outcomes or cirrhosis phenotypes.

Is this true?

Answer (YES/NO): NO